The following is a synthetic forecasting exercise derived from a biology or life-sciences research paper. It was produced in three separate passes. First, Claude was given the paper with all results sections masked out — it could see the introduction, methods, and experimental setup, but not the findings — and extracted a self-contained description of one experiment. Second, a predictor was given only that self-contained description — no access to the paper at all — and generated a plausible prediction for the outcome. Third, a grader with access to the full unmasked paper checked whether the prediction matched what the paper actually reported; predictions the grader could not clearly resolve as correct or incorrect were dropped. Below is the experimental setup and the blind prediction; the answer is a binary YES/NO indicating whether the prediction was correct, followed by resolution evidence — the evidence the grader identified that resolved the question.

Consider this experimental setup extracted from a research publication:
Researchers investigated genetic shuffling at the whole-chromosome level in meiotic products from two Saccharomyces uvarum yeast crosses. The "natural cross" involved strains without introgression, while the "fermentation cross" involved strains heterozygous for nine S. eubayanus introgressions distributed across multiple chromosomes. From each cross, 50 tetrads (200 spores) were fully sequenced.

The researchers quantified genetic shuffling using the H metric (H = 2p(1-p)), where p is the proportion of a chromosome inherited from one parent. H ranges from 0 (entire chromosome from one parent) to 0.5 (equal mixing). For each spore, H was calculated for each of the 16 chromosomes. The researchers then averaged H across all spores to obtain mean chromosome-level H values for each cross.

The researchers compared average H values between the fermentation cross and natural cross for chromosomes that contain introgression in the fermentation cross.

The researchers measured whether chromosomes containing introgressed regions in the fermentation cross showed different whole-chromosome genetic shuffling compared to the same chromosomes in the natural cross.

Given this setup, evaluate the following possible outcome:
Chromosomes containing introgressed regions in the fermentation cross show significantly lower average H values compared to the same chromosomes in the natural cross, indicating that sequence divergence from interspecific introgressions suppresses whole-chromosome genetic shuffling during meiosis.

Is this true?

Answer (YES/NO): NO